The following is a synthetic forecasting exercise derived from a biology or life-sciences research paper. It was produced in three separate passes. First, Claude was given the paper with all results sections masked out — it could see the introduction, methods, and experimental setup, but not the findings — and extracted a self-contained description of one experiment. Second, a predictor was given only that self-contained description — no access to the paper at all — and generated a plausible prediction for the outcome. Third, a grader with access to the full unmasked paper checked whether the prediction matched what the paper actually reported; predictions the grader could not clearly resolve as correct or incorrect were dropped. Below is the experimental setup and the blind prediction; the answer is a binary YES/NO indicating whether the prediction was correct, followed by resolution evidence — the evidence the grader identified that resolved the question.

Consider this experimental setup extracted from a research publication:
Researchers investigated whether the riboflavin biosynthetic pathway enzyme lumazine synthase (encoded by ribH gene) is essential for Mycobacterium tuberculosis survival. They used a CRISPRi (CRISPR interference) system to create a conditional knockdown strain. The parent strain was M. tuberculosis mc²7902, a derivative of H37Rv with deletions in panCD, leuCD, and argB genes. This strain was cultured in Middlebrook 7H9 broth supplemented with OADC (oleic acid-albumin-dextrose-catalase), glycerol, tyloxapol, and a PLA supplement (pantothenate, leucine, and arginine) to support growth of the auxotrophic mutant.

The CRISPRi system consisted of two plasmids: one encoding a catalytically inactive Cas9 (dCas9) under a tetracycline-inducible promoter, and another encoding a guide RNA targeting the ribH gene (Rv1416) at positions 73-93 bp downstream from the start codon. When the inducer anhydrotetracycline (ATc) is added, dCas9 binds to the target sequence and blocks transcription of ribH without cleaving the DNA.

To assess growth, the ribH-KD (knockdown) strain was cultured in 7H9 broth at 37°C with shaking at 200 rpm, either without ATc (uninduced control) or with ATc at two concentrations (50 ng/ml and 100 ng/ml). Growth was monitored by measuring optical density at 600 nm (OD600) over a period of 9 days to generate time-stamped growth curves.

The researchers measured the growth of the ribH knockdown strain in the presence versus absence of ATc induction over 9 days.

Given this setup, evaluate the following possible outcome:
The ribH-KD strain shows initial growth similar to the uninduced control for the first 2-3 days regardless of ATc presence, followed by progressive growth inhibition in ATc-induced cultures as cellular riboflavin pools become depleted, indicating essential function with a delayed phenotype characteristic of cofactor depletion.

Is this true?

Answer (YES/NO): YES